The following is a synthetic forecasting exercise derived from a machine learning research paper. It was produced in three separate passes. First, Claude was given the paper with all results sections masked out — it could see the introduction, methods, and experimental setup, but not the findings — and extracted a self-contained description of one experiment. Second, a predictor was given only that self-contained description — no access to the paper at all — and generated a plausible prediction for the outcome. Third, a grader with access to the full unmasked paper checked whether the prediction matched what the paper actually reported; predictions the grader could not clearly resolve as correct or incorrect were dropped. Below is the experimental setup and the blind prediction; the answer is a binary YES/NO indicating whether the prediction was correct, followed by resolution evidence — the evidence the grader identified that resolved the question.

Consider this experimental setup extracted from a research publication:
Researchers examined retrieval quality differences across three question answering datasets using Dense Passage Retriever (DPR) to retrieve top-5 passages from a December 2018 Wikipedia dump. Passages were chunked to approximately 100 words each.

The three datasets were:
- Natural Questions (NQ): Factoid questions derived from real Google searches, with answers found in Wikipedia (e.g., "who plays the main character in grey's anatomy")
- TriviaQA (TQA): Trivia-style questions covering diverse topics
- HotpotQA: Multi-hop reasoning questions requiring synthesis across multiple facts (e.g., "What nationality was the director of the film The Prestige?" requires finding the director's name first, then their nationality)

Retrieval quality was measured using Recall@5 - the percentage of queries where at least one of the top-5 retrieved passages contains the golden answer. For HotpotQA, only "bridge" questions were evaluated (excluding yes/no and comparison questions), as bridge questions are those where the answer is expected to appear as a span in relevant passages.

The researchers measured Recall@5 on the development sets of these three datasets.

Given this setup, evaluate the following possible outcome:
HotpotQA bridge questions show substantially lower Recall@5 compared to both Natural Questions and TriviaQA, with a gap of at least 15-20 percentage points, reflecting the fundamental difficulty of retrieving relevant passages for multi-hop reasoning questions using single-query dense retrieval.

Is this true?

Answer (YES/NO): YES